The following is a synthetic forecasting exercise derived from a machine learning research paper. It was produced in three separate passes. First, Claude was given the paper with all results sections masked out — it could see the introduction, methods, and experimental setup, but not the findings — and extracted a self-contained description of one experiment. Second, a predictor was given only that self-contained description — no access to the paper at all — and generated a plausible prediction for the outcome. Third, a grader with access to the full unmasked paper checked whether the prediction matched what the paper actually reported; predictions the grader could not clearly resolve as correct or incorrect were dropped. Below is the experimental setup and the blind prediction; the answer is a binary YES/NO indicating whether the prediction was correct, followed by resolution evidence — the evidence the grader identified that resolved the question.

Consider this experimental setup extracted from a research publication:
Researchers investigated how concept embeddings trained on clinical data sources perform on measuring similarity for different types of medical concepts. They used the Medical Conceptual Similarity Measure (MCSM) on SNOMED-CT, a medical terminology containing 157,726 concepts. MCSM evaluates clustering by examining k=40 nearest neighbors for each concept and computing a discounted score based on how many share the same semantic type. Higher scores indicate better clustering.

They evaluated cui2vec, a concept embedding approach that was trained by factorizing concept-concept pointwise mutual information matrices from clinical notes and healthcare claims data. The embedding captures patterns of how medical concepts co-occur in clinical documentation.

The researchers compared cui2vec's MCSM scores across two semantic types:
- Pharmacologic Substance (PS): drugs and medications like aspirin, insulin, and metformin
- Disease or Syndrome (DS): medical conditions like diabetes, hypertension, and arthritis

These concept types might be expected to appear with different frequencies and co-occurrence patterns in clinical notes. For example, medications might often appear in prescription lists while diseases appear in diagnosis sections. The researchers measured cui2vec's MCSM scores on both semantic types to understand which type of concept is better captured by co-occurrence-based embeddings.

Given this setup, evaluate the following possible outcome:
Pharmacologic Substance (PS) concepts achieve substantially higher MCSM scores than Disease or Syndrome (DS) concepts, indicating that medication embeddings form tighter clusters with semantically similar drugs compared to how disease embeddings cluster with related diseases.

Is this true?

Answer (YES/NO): NO